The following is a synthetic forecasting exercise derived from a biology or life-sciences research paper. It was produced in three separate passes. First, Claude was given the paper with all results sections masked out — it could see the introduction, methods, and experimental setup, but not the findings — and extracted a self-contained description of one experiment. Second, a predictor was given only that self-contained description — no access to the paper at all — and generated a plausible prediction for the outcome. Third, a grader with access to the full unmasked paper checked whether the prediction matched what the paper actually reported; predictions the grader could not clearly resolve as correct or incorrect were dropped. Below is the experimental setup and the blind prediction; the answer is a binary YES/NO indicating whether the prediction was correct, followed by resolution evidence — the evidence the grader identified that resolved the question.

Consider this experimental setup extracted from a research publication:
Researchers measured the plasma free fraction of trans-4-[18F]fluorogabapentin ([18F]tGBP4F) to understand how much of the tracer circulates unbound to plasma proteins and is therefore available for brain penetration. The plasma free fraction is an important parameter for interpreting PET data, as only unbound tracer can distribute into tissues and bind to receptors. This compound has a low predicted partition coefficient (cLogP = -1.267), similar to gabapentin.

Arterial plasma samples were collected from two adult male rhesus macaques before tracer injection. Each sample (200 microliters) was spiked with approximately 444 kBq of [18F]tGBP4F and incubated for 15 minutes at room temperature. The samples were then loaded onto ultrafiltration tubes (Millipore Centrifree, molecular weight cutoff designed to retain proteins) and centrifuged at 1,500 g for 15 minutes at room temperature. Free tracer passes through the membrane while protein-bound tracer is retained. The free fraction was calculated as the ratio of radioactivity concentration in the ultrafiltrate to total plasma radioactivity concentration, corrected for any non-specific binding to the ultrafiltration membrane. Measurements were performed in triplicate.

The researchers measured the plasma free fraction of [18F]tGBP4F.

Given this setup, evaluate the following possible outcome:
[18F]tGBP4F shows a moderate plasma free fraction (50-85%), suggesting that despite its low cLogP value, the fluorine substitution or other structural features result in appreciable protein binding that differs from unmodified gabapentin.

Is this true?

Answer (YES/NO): NO